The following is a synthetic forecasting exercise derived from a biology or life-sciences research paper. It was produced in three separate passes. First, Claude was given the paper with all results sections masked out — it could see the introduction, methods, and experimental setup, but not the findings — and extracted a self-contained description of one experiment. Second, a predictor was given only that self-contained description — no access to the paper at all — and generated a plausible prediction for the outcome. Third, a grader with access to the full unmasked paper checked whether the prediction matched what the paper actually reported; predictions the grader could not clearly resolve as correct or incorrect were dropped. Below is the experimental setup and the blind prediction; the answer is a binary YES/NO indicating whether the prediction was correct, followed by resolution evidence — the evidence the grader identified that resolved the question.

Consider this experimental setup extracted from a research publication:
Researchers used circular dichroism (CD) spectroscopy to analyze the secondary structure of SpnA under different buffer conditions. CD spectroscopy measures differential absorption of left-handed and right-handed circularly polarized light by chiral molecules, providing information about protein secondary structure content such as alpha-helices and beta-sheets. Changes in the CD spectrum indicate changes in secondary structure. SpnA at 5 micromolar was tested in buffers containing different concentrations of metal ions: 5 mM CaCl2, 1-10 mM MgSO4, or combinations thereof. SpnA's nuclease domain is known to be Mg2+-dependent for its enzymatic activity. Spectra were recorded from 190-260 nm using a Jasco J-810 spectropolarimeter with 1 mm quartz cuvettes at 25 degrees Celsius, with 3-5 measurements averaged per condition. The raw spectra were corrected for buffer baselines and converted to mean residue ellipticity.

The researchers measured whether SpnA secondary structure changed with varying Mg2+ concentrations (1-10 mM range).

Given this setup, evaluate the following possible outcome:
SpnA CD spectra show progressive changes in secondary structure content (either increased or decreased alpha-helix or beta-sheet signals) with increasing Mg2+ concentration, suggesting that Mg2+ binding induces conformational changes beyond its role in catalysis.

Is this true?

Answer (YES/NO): NO